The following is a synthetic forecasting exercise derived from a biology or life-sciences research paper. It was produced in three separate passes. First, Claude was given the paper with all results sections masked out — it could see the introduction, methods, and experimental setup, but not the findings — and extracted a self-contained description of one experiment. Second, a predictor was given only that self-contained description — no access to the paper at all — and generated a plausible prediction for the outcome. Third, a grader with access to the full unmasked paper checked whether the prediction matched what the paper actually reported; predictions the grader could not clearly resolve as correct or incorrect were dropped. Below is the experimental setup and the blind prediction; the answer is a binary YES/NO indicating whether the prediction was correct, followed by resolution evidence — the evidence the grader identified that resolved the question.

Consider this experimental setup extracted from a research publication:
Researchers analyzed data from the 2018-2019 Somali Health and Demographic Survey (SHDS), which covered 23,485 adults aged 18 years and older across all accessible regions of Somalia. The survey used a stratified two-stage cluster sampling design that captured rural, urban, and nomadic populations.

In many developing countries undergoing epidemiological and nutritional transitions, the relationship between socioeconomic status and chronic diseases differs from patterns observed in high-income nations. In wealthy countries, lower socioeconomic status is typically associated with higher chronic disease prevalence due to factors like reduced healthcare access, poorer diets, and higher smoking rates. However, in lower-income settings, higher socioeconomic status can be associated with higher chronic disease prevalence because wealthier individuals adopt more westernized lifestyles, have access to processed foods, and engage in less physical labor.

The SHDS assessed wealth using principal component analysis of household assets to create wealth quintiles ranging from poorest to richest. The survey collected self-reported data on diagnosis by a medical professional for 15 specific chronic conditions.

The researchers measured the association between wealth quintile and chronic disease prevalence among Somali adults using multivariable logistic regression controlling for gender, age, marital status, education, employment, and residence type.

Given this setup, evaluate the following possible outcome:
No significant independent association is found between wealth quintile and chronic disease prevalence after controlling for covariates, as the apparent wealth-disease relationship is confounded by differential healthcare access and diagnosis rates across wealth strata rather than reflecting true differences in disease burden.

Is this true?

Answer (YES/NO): NO